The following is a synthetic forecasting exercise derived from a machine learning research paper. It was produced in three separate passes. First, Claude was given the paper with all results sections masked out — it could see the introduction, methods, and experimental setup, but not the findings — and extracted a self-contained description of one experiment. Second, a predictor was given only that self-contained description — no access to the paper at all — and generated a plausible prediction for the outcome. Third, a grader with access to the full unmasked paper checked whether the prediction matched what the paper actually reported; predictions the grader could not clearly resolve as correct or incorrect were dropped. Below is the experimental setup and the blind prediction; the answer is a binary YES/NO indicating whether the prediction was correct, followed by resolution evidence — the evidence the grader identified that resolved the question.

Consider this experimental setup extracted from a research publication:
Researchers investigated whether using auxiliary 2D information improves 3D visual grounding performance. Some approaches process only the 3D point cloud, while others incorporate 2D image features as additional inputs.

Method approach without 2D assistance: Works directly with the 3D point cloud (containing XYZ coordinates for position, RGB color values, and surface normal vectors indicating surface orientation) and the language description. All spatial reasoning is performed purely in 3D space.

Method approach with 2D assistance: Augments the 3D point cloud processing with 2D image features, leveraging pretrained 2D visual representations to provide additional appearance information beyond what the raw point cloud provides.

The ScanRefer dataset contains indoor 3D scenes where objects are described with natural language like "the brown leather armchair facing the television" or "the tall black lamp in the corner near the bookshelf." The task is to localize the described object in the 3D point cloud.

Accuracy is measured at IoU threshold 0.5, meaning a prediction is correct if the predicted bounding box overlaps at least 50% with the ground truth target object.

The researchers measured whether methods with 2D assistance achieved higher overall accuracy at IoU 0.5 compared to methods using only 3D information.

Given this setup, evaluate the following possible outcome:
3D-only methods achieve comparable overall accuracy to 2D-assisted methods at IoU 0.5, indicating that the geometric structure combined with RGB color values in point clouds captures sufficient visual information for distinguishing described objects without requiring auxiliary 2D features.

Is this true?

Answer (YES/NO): NO